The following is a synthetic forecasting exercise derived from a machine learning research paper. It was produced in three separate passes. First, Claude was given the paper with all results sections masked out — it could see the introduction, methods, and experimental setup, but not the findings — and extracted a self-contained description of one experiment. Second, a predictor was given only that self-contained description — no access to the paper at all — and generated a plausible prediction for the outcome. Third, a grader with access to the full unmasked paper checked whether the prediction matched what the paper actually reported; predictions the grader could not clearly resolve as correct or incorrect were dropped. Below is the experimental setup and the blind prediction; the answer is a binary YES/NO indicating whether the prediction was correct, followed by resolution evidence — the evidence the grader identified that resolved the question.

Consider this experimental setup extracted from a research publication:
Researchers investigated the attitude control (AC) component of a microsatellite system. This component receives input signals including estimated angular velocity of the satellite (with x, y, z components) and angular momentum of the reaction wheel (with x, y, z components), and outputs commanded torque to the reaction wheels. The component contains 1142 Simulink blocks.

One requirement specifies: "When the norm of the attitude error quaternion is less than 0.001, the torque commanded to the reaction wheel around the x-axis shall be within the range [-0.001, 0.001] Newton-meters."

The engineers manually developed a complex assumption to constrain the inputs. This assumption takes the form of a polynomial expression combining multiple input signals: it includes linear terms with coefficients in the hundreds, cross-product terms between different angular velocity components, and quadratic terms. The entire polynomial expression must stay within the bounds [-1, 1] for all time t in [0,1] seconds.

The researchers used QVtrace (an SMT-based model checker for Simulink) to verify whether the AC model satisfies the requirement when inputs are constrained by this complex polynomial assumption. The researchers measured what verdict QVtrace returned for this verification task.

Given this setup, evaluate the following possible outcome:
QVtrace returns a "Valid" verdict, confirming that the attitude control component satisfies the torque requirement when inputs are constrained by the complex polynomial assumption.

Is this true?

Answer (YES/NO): NO